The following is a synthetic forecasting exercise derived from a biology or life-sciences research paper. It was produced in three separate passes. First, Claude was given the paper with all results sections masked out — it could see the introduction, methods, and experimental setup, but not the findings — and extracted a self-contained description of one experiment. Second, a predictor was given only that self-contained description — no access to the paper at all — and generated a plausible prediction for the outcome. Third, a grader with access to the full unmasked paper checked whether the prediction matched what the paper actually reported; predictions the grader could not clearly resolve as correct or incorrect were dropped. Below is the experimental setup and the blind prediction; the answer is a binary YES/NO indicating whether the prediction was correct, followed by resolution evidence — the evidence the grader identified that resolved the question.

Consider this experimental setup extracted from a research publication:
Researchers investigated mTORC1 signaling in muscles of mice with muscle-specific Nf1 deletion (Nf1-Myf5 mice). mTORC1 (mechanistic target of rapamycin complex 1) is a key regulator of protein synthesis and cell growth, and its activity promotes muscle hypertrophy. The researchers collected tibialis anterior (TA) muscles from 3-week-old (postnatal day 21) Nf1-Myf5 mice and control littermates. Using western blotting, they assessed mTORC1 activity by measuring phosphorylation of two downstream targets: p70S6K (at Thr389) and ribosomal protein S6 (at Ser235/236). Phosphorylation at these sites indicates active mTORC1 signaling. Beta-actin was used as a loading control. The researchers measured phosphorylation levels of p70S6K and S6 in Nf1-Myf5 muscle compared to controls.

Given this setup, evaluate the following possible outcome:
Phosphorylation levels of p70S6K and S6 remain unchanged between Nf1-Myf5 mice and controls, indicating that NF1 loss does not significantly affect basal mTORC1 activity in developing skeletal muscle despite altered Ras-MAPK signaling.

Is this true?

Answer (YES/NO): NO